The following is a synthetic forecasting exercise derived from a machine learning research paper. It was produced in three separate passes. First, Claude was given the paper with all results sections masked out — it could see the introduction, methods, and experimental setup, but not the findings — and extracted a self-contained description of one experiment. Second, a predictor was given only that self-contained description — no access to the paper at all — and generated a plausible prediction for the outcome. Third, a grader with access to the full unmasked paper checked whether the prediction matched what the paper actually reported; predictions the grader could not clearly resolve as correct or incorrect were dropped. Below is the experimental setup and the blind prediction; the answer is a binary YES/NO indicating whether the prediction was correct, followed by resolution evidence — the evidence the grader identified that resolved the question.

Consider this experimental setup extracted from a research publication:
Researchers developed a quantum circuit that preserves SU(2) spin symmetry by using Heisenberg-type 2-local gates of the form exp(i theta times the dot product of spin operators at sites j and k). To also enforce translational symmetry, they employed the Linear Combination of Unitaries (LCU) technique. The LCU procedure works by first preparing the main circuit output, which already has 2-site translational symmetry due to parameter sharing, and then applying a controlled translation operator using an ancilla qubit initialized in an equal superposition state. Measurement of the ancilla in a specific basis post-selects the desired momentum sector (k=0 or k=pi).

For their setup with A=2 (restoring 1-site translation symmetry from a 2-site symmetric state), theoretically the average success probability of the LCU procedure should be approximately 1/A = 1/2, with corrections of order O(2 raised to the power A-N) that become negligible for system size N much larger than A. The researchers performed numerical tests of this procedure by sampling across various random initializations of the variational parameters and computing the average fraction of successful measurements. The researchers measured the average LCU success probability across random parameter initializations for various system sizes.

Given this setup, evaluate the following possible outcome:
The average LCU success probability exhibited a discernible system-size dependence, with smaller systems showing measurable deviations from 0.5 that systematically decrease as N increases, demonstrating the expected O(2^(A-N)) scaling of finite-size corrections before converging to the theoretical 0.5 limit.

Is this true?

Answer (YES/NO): NO